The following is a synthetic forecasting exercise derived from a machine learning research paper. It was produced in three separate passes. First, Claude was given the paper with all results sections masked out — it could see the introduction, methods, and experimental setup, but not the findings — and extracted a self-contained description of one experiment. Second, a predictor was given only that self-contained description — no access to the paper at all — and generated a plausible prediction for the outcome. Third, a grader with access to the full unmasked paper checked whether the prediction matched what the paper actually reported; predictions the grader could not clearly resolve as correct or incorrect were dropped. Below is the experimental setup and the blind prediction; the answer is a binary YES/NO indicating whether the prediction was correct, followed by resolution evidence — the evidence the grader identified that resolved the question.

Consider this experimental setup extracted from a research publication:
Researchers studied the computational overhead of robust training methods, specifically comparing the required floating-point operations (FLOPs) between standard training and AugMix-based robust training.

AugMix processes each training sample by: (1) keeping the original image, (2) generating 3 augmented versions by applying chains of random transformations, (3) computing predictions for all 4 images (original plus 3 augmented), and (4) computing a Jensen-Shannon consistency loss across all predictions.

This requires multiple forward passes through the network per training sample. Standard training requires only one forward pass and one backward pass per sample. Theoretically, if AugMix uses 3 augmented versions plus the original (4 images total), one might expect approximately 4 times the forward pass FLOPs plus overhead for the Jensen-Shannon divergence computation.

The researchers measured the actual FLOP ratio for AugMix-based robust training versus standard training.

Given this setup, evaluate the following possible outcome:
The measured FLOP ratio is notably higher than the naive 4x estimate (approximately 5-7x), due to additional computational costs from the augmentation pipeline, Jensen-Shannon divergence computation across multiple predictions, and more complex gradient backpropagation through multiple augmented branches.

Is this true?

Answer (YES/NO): NO